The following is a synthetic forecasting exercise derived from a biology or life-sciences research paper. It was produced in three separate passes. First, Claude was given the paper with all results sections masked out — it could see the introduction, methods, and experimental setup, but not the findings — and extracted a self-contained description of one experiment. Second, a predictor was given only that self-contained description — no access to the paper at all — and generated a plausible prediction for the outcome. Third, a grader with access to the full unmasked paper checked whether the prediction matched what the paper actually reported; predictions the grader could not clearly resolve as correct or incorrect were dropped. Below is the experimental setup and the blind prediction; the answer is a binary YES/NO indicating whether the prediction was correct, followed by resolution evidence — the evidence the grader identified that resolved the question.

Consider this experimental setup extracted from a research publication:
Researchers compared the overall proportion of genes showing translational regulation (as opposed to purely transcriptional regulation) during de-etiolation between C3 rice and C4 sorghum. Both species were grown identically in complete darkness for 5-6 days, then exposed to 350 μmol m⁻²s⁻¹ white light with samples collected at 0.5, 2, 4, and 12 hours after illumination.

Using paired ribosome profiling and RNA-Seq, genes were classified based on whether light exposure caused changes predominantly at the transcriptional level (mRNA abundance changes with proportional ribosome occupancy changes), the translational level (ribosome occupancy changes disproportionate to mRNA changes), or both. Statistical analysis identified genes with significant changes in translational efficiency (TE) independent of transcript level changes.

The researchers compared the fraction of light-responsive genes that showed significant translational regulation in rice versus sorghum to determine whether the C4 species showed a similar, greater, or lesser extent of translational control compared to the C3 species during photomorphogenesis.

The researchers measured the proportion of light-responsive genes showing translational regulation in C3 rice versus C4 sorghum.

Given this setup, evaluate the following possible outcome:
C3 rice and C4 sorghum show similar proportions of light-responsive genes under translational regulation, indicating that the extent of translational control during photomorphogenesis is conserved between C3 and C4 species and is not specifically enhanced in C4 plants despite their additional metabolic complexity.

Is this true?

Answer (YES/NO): YES